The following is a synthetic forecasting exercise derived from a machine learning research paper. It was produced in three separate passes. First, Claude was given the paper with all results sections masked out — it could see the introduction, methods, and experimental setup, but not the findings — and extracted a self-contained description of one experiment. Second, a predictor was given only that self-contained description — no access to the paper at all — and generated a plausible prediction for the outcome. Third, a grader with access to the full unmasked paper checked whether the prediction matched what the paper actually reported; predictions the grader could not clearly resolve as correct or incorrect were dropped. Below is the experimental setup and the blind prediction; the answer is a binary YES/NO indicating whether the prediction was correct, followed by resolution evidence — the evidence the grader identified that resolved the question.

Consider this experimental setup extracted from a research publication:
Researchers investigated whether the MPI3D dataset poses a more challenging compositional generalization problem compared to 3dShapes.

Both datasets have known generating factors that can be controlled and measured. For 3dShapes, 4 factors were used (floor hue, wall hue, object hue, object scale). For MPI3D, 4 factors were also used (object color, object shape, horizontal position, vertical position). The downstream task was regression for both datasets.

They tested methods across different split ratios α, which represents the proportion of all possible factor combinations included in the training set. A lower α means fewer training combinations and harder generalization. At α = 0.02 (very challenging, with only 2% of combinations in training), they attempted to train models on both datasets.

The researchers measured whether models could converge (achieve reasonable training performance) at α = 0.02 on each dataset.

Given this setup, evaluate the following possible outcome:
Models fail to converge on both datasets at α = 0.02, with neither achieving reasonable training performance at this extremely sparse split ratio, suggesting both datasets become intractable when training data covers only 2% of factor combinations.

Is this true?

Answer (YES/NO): NO